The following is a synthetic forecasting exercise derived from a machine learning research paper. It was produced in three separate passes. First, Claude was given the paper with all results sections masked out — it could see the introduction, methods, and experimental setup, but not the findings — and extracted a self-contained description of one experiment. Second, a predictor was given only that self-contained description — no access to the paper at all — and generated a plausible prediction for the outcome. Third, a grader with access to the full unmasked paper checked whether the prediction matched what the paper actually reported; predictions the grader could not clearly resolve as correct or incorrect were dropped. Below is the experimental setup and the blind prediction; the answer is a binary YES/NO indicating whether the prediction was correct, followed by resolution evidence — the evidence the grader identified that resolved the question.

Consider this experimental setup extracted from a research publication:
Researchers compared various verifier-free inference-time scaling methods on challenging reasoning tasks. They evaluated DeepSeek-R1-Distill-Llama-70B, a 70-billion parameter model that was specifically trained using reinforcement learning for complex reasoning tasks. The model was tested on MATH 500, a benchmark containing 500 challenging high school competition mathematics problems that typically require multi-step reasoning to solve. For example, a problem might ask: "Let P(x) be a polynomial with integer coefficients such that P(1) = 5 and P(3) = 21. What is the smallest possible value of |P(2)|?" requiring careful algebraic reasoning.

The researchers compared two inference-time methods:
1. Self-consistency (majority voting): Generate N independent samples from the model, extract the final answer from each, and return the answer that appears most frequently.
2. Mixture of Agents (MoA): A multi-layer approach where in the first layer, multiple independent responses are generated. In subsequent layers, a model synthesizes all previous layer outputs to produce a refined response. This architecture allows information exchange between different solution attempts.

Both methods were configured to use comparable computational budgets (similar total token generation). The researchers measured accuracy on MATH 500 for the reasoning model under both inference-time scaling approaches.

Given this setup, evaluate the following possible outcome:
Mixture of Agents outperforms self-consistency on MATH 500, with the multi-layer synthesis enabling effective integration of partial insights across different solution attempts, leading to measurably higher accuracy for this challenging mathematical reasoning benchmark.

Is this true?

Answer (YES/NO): NO